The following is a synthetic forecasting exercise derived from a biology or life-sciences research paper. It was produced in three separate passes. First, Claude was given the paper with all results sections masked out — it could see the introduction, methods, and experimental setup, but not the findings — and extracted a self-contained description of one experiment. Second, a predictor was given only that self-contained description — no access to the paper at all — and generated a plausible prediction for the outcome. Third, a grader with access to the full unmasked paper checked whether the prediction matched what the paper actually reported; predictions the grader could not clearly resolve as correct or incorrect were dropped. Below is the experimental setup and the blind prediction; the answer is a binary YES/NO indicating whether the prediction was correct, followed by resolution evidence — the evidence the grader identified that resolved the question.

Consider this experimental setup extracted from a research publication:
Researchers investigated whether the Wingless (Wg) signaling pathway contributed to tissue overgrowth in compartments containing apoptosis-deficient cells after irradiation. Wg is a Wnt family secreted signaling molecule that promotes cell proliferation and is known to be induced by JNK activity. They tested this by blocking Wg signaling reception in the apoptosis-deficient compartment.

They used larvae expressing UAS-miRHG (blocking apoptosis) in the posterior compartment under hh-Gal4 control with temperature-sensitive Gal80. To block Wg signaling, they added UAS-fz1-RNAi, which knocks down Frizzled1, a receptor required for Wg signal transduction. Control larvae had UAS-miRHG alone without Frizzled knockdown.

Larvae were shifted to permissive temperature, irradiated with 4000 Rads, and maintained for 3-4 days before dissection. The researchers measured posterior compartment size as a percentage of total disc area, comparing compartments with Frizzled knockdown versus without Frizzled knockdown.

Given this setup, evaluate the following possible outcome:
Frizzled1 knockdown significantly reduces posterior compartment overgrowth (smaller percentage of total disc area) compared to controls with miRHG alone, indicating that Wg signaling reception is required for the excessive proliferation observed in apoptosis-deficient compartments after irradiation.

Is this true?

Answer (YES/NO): YES